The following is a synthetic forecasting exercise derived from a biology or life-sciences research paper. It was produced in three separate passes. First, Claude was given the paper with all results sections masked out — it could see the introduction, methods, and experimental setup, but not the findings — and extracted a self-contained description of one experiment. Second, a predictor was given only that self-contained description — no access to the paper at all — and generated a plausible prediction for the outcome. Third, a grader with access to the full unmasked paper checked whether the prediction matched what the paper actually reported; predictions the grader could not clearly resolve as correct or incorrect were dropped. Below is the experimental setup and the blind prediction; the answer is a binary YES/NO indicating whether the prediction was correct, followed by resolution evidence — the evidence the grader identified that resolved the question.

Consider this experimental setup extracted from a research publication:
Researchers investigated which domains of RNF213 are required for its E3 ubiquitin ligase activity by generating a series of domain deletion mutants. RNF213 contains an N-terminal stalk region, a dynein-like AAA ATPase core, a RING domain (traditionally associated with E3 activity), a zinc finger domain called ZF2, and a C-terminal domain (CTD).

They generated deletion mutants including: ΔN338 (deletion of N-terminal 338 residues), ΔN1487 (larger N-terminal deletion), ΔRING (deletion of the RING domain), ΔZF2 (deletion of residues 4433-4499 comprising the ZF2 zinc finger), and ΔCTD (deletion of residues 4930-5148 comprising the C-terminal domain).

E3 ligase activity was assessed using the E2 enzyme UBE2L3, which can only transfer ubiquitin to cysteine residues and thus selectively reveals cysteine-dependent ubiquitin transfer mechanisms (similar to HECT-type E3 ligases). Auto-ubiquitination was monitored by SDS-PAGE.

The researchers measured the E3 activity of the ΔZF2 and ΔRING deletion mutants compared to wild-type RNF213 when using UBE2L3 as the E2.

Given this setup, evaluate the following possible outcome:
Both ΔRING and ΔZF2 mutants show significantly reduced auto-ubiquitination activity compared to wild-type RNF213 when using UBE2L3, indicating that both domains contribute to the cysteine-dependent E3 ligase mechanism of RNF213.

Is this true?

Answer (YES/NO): NO